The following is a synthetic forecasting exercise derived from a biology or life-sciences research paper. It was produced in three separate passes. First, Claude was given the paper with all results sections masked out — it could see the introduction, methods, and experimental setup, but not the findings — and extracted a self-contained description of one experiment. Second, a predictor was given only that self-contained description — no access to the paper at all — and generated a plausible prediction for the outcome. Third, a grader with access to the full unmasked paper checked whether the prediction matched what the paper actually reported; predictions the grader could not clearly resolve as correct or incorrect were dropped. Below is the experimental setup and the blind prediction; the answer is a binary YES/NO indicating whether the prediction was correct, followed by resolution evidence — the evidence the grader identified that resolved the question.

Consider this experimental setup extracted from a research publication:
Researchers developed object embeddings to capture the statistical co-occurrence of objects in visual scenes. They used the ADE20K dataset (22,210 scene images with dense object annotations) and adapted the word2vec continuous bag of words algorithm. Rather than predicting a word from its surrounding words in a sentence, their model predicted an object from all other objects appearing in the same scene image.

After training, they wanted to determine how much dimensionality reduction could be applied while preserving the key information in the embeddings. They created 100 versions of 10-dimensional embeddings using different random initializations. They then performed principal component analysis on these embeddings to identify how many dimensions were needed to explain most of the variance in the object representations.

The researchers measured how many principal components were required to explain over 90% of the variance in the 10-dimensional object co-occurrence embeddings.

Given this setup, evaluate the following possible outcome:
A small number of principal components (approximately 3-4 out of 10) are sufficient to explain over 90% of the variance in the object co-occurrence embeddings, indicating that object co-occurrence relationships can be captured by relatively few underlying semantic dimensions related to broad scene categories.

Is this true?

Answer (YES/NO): NO